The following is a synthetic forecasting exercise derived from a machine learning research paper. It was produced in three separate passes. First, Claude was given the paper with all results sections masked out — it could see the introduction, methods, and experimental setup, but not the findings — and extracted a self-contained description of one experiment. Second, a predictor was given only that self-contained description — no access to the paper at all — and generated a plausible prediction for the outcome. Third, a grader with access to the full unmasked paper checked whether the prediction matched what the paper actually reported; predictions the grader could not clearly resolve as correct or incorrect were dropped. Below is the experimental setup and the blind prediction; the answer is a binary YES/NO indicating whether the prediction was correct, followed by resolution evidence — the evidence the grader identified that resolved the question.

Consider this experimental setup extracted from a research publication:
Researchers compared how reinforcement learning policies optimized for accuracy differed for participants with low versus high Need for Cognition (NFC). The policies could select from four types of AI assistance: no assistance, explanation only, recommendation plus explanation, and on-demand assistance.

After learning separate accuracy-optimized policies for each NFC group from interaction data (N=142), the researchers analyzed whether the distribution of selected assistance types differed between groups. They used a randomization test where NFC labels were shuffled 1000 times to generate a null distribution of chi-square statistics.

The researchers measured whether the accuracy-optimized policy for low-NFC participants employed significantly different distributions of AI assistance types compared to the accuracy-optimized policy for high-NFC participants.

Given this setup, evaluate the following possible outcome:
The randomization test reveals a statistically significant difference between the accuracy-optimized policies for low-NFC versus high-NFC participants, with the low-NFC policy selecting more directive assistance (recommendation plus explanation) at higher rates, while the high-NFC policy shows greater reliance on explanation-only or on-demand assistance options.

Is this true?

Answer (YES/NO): NO